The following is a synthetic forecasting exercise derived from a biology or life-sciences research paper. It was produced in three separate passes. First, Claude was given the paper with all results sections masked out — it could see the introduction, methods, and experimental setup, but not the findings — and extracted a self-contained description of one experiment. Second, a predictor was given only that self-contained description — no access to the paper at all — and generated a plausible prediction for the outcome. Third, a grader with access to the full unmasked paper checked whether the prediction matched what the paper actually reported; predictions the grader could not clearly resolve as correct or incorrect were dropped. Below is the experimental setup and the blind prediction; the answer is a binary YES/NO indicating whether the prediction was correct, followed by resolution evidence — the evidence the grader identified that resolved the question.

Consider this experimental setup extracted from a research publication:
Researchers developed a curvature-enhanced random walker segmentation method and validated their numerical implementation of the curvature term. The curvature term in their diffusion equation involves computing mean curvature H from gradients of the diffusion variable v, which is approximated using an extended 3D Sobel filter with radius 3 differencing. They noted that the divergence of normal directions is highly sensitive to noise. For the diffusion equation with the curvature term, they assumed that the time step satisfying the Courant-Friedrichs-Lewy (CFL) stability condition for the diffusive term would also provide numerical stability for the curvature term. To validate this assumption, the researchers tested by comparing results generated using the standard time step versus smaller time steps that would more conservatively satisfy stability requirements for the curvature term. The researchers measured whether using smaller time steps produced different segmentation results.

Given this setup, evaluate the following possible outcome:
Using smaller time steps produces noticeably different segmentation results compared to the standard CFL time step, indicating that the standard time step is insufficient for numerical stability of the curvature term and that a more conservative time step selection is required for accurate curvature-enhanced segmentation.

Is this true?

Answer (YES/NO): NO